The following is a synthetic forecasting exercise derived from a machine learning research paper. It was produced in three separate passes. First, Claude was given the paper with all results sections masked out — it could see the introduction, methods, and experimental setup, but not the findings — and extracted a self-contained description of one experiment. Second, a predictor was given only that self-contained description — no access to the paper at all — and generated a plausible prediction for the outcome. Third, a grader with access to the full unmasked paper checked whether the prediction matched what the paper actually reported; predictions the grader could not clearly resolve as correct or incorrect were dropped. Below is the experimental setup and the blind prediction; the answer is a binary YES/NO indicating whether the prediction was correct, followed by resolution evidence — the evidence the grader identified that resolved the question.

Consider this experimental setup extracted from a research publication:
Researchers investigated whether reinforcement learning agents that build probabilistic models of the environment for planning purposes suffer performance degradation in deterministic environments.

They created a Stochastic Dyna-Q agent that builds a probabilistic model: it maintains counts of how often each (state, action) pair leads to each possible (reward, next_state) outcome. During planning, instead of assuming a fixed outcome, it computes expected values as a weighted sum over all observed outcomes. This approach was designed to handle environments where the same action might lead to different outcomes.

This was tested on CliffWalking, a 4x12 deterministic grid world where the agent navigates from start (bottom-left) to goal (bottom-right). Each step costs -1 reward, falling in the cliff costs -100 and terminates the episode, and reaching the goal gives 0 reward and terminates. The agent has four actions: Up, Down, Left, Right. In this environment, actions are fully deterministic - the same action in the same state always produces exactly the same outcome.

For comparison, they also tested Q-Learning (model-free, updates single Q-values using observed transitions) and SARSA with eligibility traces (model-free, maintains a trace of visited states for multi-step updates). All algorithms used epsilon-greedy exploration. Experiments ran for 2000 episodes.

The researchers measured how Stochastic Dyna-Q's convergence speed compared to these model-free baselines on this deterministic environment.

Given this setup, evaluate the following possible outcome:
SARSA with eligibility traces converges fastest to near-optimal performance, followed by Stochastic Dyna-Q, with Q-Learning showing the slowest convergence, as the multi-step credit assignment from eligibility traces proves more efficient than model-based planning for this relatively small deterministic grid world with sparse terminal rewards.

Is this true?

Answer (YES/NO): NO